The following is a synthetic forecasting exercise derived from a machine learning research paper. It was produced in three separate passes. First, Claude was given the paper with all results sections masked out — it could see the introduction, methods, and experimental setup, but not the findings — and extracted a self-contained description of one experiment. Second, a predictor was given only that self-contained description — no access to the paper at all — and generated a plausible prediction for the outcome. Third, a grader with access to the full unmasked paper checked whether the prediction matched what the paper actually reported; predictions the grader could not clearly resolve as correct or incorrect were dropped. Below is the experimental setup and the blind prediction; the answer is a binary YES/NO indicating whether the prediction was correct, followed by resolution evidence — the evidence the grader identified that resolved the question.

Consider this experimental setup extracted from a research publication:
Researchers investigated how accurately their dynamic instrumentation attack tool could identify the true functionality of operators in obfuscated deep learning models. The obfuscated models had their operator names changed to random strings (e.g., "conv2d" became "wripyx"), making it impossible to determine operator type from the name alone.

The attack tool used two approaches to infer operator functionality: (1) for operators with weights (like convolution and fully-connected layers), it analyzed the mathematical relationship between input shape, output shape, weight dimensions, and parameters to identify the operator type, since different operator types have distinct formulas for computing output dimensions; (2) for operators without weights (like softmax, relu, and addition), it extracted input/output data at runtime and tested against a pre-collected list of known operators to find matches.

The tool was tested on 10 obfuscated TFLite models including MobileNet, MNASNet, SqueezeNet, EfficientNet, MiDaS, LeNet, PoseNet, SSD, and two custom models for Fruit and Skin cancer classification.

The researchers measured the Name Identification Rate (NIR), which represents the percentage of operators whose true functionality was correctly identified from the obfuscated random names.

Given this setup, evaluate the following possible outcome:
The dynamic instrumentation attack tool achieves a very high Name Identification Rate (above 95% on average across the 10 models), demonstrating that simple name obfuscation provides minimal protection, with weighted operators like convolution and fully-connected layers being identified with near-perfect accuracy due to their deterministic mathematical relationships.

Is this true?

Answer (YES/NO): YES